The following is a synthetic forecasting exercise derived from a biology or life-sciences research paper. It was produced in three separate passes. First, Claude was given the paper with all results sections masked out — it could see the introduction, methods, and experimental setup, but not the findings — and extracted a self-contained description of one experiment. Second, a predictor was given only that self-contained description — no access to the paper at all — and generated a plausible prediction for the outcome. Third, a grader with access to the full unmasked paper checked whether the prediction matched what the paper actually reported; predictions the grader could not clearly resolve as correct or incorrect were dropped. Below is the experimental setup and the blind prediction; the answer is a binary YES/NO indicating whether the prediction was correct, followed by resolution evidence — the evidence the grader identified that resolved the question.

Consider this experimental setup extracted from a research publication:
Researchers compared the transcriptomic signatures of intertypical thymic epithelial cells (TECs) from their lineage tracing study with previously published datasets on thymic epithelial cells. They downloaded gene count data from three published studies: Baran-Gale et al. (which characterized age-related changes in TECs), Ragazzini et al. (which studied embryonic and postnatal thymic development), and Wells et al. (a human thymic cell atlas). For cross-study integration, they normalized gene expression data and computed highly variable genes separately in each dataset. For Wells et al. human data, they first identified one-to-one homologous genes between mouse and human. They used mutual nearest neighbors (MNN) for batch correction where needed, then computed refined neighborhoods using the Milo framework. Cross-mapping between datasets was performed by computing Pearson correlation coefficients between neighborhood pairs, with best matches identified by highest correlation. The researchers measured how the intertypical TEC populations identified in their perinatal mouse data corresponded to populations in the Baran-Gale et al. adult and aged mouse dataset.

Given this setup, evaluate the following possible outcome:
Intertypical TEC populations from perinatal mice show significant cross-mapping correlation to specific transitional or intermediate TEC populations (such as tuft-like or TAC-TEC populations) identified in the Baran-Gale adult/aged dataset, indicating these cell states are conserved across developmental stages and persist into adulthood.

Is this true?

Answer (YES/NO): NO